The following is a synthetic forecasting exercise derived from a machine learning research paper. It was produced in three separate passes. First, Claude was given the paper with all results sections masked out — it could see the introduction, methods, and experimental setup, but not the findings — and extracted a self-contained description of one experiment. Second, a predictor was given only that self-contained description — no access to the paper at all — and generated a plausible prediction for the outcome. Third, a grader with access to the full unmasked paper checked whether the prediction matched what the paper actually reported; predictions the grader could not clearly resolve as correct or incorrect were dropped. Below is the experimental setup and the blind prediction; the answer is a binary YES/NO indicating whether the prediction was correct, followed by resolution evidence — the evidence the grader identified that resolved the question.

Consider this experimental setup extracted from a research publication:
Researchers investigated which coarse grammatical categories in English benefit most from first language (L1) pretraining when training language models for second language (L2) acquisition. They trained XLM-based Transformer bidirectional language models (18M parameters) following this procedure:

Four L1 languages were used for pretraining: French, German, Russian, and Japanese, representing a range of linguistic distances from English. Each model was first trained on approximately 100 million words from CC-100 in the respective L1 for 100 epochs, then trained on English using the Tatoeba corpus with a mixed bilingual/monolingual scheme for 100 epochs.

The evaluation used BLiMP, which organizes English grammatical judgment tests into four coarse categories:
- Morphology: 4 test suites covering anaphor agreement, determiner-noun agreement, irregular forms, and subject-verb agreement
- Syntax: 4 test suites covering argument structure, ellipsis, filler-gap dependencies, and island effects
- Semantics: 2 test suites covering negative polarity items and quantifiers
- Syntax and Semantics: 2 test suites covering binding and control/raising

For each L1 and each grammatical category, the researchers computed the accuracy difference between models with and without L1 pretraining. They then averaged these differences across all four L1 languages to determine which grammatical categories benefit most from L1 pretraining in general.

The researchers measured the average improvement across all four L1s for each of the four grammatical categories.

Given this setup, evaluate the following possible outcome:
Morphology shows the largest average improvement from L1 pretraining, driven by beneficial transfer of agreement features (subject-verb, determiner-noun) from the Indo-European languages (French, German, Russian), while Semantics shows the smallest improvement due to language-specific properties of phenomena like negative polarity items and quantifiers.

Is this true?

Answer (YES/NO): NO